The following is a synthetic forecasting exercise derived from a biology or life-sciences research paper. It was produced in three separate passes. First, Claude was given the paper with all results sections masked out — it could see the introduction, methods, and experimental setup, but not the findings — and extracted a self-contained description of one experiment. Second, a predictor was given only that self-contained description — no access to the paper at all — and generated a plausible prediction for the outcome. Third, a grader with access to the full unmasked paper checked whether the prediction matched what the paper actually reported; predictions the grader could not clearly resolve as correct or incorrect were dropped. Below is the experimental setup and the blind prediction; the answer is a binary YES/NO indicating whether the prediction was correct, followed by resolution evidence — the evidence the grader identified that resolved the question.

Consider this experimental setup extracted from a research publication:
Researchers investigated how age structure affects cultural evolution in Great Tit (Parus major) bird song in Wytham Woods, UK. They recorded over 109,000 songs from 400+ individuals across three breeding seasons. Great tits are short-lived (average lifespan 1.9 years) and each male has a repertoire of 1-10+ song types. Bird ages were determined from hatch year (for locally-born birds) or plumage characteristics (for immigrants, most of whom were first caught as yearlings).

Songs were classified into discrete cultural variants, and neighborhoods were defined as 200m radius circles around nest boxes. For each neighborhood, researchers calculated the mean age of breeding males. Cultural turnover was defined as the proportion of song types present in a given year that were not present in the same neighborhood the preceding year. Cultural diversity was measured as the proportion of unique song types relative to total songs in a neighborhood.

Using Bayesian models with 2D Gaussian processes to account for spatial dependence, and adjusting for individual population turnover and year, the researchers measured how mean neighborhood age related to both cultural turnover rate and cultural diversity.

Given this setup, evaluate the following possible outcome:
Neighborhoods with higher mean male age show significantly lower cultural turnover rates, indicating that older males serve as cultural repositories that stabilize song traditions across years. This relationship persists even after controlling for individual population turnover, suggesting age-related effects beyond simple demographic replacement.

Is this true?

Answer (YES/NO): YES